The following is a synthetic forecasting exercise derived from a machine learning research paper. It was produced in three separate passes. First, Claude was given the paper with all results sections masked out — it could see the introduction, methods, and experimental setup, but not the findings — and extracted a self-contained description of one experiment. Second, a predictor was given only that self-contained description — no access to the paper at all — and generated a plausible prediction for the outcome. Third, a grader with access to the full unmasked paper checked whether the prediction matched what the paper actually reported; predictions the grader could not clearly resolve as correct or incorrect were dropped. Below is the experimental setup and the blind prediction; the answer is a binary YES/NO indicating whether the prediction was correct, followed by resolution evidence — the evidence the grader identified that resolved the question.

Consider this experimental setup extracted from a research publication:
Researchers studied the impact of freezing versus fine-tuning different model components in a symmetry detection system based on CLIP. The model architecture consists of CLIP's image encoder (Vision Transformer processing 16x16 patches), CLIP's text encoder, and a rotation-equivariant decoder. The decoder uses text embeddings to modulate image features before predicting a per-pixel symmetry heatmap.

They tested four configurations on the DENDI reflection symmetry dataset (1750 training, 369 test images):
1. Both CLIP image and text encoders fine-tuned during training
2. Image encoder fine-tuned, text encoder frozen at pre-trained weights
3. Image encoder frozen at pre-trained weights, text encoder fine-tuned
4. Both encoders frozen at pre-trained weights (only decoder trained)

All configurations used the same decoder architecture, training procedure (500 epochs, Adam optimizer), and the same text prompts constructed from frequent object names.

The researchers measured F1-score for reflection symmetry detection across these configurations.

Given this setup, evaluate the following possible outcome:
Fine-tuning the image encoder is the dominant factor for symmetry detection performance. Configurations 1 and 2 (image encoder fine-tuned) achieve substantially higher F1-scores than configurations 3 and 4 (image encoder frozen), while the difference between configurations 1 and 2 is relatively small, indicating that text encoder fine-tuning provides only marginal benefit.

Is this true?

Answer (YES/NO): NO